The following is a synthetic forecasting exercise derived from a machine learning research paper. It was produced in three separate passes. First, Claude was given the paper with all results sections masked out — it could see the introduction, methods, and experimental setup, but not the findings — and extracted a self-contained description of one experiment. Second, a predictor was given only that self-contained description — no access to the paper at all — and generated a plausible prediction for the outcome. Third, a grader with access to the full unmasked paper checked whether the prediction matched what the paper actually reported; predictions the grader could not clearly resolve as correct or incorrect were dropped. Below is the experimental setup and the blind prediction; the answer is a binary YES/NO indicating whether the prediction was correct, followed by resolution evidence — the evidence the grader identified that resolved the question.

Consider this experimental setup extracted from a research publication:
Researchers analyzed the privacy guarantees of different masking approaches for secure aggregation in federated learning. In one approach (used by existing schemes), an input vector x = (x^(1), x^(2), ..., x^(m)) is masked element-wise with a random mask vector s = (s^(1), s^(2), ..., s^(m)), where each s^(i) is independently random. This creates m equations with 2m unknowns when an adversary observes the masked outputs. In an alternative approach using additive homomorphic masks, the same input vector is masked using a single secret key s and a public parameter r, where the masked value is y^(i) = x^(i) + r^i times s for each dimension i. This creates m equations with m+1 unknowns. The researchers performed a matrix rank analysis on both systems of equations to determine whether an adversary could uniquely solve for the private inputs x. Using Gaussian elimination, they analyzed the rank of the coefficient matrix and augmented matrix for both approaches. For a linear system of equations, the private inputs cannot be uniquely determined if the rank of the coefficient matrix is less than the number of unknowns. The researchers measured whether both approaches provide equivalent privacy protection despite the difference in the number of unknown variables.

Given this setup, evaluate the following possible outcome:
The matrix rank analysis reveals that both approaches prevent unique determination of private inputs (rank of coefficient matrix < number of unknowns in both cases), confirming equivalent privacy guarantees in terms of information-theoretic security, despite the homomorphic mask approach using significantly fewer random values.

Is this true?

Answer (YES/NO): YES